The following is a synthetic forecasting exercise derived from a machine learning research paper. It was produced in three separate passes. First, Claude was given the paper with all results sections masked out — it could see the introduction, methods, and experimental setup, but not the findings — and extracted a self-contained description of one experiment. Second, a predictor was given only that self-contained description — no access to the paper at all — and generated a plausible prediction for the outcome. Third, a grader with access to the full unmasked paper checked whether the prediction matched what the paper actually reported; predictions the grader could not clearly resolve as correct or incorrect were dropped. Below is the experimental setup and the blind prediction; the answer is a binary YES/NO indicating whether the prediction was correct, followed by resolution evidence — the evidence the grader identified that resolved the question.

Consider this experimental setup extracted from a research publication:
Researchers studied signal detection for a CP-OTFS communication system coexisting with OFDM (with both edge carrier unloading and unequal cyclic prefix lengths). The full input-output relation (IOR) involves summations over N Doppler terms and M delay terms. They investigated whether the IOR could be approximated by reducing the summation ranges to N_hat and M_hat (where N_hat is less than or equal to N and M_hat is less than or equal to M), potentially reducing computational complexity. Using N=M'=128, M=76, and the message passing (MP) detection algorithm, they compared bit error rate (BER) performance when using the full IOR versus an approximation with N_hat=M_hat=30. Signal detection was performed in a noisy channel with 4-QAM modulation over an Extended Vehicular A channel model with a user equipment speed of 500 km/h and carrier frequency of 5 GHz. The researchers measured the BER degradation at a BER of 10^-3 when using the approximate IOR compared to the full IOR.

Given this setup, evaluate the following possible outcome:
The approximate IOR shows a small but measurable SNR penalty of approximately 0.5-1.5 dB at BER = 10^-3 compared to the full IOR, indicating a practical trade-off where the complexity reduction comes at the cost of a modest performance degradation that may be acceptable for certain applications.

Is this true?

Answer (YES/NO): YES